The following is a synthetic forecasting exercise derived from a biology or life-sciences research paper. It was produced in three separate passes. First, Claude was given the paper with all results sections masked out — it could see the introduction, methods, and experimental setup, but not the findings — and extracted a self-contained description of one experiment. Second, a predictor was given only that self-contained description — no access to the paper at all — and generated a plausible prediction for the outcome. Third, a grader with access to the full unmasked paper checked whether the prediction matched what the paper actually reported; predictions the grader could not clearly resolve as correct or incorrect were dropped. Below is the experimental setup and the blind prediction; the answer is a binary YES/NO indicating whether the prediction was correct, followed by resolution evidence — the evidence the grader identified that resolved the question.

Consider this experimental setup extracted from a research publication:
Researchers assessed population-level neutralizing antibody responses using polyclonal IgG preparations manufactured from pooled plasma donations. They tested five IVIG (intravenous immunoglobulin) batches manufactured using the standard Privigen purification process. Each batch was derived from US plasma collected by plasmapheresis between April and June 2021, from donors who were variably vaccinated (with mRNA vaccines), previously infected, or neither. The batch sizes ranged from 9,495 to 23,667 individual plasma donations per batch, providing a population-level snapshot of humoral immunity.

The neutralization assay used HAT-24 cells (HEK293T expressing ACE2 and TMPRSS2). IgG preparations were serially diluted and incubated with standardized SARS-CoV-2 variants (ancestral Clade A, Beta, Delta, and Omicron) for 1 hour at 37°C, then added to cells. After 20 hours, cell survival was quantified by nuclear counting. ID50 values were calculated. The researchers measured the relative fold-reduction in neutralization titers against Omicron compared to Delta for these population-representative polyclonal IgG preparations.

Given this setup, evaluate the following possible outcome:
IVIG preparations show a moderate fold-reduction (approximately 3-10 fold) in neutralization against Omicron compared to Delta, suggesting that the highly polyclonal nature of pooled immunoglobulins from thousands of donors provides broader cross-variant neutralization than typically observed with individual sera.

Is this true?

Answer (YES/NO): NO